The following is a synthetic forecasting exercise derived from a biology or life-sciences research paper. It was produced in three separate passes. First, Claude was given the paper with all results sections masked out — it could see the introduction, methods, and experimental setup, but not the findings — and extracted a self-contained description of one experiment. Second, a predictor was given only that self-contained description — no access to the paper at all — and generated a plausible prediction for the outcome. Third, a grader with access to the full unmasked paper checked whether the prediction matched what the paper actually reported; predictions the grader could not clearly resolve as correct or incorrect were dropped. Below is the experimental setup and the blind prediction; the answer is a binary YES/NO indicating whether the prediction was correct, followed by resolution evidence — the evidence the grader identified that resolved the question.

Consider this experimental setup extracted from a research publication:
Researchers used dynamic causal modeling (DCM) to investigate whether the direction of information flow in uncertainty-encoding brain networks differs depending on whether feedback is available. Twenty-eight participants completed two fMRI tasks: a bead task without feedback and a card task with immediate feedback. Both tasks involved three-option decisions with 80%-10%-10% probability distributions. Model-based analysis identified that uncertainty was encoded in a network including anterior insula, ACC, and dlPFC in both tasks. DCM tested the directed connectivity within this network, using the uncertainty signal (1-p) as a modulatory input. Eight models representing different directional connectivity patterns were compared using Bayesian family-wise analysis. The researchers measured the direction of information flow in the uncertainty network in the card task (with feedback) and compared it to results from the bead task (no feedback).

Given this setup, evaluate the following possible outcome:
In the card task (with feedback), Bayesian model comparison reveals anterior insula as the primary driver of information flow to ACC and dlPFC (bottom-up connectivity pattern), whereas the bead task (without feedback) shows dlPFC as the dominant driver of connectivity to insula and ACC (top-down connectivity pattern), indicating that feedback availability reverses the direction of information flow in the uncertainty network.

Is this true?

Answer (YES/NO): NO